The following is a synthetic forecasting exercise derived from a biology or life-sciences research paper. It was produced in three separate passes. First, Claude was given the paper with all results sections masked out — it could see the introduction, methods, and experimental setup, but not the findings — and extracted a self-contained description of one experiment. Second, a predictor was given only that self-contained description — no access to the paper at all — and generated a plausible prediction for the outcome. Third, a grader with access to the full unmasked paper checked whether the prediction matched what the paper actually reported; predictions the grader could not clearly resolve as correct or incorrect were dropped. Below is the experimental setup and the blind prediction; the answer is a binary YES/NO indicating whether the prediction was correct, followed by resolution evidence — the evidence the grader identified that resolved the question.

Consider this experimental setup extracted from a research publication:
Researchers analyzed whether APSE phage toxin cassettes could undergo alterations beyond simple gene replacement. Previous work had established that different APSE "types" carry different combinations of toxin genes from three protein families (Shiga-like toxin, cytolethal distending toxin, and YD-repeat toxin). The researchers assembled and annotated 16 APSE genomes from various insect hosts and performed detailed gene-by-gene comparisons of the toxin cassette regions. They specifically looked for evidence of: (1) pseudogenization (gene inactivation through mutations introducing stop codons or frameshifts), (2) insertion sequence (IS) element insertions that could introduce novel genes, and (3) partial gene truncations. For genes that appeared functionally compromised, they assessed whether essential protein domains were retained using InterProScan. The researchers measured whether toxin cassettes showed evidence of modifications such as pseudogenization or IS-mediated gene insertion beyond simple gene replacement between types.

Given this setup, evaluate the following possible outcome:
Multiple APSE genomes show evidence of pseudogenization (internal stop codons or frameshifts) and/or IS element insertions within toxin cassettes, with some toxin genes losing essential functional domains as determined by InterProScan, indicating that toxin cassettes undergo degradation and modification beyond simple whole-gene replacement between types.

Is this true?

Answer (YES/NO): NO